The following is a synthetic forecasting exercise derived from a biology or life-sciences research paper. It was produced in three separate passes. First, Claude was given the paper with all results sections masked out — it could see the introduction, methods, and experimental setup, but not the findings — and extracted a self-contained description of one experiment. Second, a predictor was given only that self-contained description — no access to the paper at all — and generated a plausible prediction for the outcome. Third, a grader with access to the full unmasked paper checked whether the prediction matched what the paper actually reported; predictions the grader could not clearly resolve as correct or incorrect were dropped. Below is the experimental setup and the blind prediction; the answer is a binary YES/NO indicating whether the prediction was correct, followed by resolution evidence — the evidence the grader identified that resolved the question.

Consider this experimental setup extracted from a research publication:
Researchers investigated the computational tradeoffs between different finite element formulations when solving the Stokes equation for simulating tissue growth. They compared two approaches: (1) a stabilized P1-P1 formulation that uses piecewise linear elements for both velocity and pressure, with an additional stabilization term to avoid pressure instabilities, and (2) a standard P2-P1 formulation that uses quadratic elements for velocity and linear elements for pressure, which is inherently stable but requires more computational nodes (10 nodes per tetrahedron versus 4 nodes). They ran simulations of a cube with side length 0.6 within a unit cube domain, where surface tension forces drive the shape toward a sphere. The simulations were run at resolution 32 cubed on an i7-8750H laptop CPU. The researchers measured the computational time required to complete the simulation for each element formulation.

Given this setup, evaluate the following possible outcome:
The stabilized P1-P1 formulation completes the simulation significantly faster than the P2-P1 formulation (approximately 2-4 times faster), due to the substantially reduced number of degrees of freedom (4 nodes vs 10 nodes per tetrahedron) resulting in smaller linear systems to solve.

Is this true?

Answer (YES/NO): NO